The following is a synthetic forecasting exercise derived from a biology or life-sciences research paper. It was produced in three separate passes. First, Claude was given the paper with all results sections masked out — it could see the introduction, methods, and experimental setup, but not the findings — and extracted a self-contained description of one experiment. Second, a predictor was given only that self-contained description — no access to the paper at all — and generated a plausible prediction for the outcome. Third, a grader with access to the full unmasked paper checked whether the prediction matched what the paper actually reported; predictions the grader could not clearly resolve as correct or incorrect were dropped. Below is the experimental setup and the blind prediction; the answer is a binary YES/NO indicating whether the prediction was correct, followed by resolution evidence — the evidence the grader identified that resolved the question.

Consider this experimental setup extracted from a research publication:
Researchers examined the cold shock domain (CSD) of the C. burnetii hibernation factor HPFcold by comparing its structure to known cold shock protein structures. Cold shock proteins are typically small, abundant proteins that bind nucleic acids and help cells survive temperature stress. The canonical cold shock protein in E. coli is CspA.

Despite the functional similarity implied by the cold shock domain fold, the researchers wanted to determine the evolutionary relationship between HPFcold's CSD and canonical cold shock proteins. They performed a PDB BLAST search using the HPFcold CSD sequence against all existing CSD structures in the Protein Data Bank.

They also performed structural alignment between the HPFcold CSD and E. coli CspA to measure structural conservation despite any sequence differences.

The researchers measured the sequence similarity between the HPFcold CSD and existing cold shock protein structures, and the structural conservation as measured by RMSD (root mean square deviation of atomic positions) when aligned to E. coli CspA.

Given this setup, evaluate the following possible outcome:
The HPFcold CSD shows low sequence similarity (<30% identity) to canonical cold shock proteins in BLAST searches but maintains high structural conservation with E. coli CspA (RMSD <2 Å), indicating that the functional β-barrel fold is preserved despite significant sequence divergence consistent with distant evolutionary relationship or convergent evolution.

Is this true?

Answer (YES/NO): YES